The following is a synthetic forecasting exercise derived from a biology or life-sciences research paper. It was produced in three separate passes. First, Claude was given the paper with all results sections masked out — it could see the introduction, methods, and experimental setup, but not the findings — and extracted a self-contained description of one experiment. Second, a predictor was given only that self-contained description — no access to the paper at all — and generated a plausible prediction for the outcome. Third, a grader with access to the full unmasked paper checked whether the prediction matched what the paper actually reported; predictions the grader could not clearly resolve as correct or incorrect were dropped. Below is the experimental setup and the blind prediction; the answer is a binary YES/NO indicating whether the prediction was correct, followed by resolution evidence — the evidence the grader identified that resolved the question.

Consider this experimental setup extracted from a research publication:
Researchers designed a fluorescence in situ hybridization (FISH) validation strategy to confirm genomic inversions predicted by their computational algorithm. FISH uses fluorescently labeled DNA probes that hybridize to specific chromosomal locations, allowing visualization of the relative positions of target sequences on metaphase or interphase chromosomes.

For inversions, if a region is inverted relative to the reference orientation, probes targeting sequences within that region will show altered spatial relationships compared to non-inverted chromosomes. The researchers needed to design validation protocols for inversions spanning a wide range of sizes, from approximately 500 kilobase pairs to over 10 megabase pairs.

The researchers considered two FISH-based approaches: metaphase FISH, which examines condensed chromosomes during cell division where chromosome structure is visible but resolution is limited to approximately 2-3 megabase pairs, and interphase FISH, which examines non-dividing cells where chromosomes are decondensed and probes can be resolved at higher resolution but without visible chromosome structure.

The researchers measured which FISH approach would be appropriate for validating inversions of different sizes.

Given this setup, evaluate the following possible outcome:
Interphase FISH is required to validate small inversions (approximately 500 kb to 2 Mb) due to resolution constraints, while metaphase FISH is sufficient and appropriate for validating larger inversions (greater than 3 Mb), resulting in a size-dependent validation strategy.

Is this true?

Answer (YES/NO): NO